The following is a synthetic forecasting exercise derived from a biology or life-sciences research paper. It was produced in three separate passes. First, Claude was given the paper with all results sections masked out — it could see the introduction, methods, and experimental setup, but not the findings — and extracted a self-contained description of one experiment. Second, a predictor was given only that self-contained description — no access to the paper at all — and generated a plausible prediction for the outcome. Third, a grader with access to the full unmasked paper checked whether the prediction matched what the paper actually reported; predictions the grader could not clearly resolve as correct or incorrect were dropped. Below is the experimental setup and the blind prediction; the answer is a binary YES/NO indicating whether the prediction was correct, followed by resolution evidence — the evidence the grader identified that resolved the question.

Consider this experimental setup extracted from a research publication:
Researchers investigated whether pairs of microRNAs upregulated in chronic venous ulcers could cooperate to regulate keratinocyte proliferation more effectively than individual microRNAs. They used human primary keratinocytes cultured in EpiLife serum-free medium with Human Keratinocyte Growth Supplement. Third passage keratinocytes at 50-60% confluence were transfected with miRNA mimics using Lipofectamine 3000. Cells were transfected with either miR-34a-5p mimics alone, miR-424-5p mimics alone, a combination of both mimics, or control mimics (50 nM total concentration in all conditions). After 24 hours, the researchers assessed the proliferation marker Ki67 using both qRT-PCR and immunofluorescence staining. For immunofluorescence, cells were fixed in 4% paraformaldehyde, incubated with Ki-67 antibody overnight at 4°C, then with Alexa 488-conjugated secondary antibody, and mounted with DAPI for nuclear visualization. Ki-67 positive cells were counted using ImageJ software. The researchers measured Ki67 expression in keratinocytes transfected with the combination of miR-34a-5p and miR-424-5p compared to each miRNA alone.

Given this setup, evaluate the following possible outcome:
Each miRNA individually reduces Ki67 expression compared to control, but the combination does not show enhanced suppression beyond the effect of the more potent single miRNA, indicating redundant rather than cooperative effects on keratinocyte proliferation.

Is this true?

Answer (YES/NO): NO